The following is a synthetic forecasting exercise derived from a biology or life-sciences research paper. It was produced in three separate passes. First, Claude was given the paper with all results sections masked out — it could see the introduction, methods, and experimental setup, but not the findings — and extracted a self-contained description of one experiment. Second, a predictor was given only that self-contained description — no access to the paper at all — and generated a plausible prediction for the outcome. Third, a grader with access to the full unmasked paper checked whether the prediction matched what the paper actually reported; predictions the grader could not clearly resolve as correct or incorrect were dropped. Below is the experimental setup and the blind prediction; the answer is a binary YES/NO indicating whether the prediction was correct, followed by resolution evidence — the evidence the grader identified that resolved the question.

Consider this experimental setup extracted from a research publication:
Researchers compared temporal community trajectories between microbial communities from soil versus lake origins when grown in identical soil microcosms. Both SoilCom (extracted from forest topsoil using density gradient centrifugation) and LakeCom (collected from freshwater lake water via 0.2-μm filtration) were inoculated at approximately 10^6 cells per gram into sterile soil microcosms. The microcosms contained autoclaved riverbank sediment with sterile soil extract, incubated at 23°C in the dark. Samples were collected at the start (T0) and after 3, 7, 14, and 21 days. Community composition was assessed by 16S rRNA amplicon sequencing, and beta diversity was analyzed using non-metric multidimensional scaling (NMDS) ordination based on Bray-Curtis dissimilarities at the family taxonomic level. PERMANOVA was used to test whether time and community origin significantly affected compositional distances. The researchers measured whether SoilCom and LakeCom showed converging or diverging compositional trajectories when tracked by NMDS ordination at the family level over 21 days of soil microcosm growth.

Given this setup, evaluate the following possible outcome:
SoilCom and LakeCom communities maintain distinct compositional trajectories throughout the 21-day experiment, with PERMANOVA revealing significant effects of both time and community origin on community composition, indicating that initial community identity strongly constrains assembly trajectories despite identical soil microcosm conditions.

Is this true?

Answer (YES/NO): YES